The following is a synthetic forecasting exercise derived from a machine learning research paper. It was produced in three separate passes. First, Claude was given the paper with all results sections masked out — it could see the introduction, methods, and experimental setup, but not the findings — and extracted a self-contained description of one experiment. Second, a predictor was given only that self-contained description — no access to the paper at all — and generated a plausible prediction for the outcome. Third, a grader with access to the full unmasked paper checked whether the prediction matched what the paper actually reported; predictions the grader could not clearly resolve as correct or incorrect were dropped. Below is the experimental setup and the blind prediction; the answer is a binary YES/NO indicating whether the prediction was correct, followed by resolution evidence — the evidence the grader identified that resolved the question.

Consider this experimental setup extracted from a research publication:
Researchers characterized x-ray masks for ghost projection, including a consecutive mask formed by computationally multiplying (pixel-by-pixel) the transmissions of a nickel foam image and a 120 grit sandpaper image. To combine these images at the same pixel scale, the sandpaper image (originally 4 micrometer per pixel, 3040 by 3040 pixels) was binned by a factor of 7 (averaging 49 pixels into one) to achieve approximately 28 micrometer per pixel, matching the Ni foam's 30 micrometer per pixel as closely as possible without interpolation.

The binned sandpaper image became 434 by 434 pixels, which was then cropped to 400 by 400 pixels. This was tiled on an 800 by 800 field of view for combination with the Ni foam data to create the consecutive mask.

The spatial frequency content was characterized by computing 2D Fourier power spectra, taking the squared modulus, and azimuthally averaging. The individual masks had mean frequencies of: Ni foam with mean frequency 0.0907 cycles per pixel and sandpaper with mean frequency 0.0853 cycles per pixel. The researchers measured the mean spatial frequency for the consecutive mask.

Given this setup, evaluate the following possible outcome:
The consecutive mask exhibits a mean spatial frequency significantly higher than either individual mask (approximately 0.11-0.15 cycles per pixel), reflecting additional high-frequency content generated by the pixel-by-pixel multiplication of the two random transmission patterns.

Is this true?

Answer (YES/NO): NO